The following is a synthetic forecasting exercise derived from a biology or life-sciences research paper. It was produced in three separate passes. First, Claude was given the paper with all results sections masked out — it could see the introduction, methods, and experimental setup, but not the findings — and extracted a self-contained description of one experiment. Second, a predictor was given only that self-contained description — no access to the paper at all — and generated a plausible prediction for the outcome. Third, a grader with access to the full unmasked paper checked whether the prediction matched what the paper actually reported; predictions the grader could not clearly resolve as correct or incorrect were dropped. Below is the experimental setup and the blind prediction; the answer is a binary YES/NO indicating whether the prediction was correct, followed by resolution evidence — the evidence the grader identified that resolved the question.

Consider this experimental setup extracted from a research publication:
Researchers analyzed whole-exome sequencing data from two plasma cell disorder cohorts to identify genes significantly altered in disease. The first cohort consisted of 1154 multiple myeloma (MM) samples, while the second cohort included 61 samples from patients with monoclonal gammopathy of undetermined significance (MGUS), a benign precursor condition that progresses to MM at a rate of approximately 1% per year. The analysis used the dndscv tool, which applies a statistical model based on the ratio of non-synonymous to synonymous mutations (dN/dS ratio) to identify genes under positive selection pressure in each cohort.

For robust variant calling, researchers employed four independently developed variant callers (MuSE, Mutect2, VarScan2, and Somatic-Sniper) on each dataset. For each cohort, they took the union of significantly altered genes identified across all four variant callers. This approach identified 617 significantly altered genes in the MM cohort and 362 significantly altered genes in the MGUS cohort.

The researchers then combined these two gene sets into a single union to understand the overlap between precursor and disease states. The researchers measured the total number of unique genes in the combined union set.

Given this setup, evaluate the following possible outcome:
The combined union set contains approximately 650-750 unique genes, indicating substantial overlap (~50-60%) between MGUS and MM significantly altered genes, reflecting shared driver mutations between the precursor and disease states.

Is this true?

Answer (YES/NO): NO